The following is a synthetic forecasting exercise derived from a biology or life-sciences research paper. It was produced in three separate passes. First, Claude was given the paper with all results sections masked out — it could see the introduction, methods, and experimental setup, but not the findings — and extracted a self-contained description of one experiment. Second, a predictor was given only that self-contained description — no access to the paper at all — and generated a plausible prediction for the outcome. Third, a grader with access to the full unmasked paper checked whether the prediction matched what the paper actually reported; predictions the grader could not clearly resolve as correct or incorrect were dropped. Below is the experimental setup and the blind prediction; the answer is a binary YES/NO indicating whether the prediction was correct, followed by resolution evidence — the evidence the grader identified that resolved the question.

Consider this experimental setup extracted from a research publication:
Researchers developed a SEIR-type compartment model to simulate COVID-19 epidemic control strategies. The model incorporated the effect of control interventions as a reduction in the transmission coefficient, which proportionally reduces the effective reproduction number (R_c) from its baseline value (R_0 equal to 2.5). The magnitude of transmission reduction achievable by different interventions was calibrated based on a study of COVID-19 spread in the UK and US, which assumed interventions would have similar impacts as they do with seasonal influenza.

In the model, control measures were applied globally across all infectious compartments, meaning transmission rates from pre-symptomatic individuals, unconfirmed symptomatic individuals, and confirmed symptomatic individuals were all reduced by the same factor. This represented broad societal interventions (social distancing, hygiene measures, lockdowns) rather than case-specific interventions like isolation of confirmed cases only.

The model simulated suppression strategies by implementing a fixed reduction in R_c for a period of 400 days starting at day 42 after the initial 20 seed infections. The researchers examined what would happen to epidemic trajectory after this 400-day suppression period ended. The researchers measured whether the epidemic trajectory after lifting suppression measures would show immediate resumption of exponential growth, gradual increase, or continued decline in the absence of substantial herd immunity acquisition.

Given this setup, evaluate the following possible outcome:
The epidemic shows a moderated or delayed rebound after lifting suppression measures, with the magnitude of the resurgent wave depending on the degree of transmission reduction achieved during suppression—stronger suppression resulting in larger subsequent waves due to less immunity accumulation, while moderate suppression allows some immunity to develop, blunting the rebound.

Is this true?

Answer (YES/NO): NO